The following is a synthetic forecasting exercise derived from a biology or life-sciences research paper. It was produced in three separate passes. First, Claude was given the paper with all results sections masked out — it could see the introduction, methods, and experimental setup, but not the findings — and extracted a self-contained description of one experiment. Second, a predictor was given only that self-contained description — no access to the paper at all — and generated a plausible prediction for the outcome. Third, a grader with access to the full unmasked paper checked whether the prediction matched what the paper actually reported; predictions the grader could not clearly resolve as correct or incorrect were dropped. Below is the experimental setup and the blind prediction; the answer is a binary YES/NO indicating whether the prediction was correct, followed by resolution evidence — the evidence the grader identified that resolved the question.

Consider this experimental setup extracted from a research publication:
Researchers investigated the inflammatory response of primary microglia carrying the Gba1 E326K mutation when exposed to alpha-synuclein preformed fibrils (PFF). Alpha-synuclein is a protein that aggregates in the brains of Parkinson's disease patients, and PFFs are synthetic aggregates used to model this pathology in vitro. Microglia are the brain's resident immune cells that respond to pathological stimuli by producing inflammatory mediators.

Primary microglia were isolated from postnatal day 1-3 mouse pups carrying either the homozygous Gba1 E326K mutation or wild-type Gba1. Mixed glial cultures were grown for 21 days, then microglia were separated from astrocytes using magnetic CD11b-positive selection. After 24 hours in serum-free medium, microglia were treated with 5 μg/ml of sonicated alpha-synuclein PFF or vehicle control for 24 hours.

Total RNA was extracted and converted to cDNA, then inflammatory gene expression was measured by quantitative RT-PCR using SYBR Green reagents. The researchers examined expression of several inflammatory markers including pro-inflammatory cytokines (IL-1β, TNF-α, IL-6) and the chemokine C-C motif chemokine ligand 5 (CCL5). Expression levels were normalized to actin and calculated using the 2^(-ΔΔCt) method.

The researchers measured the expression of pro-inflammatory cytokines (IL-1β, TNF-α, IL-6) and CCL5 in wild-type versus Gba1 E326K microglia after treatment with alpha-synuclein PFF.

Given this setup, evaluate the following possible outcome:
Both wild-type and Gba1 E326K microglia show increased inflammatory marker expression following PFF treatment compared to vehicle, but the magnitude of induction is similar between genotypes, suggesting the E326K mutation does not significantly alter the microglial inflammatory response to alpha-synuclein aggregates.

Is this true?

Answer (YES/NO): NO